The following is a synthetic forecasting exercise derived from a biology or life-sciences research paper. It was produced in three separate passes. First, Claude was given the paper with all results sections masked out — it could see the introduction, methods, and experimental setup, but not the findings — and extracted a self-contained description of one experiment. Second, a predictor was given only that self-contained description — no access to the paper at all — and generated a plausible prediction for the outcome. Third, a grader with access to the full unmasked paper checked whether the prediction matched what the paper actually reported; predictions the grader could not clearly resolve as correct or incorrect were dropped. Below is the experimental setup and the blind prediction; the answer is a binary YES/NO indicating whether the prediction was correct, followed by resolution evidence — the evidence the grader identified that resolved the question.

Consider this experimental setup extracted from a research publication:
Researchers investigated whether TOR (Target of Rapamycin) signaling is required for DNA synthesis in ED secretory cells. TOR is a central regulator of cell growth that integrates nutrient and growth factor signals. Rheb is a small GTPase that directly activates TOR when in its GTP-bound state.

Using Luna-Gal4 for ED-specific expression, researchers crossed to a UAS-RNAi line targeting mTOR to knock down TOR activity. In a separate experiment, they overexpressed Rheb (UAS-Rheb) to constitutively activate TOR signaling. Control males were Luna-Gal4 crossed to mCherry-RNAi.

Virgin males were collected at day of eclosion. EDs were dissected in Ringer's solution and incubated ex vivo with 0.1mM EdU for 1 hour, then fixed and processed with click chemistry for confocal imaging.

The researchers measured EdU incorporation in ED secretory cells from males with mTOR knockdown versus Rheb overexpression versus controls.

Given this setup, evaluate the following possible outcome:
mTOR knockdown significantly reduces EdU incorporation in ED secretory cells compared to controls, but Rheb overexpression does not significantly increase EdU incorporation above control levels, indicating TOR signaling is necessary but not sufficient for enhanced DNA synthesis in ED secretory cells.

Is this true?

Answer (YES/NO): YES